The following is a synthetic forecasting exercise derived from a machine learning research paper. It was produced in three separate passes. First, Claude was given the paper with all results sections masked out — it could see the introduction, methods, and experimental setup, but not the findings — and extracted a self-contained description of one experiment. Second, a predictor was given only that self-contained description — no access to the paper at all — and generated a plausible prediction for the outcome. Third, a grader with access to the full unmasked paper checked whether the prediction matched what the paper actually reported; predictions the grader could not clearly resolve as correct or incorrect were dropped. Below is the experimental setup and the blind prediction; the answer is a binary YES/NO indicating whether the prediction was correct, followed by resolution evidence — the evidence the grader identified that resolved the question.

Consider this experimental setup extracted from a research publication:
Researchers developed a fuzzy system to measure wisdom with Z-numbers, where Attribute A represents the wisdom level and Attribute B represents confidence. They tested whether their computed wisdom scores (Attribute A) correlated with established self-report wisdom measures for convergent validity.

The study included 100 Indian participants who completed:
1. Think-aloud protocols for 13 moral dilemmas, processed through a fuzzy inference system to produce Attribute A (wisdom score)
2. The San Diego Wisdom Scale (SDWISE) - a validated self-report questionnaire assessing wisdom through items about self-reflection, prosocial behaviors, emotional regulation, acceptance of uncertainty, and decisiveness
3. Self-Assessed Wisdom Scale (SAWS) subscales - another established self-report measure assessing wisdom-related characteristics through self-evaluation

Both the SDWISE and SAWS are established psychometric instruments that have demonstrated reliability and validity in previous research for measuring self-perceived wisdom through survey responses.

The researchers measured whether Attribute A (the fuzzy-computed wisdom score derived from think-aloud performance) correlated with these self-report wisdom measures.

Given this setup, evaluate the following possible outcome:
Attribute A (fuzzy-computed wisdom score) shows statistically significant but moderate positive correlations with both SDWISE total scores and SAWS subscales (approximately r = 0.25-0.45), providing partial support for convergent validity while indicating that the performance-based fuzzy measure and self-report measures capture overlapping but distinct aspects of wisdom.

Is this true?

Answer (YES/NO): NO